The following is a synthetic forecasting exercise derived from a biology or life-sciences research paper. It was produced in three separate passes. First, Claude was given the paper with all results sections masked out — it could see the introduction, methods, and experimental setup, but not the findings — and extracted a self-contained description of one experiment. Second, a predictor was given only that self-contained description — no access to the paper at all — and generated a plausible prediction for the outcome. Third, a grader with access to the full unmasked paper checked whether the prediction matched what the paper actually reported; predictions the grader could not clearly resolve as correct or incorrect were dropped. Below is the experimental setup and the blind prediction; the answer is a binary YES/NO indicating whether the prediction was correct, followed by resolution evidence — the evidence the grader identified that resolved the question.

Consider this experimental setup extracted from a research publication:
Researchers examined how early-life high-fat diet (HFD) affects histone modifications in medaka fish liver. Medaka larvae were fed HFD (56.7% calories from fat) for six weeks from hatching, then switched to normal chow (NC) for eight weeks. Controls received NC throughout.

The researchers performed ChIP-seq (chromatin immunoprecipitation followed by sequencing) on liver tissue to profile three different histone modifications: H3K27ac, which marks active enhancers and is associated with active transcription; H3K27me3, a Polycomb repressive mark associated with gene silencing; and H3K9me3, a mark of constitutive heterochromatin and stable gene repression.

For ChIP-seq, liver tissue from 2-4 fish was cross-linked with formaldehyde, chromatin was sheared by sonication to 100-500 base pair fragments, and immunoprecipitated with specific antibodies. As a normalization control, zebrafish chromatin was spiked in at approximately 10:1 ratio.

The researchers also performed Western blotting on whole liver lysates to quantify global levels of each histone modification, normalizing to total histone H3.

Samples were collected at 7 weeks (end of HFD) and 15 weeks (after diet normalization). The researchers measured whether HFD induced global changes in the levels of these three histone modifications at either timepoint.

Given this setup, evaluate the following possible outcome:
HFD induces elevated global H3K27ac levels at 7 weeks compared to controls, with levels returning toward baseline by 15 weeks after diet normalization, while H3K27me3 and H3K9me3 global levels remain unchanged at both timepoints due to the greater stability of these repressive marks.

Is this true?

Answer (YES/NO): NO